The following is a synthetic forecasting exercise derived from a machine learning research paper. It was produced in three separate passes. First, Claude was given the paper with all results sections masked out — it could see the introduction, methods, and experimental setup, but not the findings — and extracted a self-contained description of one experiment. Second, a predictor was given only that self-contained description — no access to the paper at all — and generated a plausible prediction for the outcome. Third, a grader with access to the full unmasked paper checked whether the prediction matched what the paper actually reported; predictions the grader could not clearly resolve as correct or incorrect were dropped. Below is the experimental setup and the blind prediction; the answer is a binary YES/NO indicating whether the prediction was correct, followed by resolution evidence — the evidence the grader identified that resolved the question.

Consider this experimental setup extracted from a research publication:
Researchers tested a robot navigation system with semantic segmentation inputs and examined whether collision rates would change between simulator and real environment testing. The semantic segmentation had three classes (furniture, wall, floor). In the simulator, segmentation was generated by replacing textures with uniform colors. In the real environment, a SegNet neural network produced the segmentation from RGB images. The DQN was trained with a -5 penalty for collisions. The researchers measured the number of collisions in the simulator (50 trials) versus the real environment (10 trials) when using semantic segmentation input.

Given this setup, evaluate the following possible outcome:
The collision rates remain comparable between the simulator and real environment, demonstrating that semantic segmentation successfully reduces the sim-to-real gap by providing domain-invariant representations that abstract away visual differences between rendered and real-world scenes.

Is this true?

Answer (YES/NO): NO